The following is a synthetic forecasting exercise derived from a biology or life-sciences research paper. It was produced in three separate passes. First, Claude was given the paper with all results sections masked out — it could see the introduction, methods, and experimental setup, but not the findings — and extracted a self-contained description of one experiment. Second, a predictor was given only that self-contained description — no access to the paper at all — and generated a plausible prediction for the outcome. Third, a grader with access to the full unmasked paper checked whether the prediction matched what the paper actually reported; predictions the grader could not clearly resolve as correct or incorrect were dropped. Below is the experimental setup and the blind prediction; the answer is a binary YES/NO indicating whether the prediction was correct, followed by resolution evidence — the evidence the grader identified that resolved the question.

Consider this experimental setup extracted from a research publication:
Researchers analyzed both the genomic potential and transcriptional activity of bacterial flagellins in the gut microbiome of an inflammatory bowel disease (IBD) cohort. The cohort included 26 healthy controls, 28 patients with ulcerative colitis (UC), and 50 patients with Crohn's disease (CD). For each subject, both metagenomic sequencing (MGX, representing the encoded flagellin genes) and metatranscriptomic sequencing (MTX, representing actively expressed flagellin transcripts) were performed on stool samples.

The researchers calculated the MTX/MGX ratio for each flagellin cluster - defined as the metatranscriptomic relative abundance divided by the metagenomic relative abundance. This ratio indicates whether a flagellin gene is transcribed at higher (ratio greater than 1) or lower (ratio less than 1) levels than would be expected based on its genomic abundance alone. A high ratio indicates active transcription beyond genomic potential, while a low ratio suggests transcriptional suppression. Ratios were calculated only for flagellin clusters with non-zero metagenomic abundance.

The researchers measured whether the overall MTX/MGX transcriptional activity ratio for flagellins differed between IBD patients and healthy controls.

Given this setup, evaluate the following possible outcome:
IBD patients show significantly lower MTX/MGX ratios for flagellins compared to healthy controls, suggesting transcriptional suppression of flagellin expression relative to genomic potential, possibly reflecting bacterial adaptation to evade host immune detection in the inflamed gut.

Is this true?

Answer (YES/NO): YES